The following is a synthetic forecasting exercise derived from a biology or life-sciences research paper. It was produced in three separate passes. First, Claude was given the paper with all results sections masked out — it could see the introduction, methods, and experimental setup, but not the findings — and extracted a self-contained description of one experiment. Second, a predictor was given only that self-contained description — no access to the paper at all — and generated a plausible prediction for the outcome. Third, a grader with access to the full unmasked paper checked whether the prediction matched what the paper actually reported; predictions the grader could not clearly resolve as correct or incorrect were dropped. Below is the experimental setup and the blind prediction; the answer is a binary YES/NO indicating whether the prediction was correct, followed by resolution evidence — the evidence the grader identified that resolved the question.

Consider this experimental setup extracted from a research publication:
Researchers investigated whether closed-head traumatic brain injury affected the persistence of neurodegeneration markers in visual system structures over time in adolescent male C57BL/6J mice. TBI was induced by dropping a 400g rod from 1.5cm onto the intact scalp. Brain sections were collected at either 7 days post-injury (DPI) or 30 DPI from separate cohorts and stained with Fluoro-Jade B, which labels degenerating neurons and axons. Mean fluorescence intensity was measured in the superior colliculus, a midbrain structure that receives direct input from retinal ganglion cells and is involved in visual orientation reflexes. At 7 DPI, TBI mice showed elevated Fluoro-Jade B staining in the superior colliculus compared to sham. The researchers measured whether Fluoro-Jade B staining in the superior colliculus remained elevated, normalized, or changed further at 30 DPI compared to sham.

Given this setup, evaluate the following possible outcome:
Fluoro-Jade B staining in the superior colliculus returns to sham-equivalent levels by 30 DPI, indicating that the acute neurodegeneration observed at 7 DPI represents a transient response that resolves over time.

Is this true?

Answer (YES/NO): NO